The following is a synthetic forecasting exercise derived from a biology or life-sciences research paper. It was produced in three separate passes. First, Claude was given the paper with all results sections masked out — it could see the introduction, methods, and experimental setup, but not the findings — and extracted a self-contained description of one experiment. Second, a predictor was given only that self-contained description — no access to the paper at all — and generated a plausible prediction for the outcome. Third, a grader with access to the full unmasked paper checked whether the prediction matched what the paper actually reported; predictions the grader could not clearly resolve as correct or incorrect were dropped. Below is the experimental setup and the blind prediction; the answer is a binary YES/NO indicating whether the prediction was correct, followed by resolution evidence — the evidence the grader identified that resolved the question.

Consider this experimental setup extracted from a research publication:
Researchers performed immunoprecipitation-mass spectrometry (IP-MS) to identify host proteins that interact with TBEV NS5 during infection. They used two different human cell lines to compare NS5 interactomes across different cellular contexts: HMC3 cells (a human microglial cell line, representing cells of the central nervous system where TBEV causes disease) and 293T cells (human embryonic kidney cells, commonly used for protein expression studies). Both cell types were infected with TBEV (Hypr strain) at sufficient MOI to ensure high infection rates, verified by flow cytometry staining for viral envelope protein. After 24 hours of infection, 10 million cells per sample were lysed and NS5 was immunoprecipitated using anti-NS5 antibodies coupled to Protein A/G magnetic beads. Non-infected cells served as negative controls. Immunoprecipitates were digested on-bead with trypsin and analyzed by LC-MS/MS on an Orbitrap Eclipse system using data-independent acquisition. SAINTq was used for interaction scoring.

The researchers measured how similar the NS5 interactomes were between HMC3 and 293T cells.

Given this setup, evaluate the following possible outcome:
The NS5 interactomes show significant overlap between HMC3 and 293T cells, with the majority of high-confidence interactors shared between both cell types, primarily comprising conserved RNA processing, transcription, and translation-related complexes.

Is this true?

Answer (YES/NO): YES